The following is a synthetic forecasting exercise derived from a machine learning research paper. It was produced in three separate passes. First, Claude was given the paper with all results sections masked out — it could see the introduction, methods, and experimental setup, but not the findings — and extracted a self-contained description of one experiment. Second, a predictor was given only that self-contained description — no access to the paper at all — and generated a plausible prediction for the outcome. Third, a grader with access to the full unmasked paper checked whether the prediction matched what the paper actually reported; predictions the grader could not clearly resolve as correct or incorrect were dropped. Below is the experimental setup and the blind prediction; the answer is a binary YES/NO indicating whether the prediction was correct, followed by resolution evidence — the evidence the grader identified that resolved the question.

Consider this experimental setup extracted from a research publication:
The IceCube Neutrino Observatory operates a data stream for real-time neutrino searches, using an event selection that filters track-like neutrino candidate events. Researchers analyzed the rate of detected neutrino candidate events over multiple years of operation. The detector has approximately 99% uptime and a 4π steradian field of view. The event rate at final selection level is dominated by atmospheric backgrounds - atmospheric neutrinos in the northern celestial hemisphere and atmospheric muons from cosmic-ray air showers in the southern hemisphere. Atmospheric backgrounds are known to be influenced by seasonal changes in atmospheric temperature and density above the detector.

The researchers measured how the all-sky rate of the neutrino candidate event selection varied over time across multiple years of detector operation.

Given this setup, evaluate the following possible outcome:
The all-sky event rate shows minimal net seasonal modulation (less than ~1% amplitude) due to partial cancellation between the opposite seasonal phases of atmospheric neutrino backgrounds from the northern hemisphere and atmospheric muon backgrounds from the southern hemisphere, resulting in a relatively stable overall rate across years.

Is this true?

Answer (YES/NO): NO